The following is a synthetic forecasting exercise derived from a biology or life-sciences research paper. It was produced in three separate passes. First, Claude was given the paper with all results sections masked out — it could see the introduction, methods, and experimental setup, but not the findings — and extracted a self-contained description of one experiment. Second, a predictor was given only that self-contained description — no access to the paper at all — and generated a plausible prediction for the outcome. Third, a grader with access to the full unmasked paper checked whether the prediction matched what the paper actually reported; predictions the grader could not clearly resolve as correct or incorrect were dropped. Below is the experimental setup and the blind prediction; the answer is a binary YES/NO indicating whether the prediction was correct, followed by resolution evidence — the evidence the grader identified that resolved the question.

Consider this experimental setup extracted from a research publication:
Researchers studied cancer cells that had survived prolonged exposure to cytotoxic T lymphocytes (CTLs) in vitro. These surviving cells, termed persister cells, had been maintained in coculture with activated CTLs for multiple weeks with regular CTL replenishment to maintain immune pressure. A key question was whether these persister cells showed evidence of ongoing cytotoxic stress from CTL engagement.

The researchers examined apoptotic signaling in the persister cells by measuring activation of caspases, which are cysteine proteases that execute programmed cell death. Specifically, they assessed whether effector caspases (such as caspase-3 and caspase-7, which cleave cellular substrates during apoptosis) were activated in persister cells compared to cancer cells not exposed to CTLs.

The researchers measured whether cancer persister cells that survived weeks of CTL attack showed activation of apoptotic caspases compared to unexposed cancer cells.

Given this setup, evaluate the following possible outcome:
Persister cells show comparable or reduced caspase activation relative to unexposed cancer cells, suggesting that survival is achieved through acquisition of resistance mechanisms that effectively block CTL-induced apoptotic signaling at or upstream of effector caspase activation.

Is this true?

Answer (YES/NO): NO